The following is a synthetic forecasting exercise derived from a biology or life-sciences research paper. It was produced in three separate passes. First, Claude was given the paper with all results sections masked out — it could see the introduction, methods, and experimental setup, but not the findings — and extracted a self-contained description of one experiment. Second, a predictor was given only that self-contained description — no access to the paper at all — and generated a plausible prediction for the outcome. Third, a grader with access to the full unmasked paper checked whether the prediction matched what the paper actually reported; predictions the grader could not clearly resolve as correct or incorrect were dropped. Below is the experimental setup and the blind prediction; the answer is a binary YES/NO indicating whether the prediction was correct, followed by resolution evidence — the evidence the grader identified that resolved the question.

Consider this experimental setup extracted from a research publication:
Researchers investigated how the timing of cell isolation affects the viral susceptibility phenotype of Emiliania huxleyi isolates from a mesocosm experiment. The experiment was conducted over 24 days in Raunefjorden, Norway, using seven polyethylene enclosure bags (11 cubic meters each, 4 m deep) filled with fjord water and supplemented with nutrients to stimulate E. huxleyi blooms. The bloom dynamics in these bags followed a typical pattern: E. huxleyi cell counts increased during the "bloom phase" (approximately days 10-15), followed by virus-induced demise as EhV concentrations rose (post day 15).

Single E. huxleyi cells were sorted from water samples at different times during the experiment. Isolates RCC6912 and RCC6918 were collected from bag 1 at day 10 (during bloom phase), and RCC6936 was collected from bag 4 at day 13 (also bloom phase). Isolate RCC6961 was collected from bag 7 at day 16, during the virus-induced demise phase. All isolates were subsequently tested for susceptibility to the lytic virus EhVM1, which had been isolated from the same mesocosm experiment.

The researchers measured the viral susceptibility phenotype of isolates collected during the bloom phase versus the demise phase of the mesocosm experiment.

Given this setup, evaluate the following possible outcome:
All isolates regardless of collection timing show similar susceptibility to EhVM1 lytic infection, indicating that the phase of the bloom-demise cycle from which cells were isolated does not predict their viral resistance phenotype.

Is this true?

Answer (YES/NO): NO